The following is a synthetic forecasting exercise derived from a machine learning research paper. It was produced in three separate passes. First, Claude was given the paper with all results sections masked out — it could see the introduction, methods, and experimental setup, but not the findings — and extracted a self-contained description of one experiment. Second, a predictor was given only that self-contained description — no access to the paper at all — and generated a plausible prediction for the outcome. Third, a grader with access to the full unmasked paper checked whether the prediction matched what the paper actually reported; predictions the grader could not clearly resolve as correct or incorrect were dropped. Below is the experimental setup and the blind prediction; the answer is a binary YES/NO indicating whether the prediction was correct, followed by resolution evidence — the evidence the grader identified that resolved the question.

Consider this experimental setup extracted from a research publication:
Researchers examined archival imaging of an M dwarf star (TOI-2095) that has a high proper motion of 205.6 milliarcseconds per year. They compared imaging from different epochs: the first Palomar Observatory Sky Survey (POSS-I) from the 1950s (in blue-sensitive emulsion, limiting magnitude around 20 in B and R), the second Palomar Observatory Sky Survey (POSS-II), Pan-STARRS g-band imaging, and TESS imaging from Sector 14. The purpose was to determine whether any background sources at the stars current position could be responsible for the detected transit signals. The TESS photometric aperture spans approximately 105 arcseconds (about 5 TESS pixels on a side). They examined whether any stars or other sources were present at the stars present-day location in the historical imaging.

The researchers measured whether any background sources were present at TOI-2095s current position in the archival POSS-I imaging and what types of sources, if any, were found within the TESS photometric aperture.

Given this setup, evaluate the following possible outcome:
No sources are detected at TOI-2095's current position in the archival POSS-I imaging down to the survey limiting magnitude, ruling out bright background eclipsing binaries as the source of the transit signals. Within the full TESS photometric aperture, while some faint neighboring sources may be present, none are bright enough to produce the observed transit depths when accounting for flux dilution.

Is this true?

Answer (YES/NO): YES